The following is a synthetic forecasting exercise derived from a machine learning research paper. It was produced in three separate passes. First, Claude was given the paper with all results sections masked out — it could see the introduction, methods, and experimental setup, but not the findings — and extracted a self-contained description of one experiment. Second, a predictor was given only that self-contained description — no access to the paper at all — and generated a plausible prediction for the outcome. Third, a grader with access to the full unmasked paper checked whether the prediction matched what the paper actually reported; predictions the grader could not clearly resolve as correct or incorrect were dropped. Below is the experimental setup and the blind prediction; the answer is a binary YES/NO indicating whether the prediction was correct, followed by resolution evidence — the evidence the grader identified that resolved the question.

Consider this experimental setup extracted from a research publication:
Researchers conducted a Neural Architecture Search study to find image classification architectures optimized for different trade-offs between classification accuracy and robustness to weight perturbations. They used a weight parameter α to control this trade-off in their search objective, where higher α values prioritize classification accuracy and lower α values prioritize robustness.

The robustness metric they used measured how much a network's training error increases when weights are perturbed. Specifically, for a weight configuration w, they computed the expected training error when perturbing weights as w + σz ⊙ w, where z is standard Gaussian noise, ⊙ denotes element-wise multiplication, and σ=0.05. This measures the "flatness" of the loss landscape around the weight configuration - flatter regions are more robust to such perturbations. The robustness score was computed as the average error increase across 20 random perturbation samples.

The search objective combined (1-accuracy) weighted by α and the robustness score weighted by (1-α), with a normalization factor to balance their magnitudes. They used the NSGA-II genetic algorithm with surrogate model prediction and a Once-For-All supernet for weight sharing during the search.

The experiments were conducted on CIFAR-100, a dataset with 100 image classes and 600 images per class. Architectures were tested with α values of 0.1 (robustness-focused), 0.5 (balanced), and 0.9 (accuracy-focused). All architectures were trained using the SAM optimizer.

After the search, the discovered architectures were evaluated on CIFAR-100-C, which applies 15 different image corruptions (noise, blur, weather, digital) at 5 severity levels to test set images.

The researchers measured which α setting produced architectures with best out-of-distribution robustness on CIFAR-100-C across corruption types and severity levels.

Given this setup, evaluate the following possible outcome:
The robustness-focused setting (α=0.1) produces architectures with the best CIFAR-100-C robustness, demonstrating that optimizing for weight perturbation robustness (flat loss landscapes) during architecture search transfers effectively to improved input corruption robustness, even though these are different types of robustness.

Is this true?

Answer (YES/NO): NO